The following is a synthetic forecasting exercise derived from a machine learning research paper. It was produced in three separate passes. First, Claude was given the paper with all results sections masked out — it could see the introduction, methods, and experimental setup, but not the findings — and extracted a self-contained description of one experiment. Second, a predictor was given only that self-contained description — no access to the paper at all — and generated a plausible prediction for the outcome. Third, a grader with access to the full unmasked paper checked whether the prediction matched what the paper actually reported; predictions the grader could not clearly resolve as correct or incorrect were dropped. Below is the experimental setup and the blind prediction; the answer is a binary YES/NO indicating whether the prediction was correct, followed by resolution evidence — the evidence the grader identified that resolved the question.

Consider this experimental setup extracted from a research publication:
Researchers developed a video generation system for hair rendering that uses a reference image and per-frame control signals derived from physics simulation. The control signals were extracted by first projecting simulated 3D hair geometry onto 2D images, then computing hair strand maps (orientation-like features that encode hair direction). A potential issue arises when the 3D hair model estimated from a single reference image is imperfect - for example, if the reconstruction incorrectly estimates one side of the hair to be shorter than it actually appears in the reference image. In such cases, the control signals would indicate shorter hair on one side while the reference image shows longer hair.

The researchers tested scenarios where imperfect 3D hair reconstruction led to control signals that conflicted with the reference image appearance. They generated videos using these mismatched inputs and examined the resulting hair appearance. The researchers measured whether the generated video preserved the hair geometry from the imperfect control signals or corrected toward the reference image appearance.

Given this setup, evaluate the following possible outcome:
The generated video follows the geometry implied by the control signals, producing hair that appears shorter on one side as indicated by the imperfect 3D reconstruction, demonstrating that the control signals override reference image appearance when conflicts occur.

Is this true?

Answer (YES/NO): NO